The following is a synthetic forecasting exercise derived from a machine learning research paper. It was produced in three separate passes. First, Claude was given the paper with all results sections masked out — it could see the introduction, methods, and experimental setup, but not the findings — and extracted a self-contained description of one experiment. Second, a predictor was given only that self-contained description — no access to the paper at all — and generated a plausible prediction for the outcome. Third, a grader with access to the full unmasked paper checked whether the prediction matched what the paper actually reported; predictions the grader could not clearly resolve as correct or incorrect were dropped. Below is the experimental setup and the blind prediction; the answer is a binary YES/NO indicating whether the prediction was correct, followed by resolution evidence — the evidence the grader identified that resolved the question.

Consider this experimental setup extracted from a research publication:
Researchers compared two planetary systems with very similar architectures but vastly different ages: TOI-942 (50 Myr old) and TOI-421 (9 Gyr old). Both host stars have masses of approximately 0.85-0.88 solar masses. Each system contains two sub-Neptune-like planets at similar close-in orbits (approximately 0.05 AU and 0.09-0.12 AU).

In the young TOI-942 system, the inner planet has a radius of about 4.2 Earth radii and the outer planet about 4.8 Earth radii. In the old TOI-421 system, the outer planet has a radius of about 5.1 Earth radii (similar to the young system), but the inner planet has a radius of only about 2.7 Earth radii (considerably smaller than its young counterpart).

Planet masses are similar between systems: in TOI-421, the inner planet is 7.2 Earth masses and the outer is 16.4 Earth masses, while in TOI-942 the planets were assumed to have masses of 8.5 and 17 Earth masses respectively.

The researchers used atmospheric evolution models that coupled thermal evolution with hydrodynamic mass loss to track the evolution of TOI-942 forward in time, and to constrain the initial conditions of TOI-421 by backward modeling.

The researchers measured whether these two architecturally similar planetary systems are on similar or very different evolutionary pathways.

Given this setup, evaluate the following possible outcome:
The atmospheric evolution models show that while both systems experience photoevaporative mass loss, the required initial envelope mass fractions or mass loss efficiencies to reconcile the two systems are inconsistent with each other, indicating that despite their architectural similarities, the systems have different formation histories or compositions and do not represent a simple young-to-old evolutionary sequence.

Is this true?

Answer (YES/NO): YES